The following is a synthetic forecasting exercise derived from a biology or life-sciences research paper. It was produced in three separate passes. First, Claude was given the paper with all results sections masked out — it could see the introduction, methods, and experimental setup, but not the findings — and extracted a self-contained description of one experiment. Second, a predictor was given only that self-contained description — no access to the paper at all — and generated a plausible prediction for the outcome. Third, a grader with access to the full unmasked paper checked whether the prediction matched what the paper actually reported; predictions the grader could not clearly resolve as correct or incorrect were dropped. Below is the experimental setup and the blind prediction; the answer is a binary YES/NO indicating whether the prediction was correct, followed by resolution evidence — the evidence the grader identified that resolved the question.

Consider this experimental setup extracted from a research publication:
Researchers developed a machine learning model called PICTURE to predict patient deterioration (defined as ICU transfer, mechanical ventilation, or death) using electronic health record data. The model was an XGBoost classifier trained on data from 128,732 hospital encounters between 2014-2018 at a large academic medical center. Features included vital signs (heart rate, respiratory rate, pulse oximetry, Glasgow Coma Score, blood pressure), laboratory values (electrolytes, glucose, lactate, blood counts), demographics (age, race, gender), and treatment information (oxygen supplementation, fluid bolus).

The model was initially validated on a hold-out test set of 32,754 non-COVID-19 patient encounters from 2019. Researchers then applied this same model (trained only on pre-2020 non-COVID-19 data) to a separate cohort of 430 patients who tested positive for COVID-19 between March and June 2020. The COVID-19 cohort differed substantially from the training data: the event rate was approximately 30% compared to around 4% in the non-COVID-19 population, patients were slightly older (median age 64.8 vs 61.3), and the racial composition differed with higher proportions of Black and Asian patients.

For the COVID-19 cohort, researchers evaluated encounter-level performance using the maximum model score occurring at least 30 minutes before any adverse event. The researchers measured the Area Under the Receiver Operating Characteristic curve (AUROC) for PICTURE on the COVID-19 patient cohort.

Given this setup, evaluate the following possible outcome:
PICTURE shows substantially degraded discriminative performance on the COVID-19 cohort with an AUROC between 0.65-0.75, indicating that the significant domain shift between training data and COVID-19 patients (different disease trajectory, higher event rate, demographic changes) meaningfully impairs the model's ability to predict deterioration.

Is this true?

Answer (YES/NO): NO